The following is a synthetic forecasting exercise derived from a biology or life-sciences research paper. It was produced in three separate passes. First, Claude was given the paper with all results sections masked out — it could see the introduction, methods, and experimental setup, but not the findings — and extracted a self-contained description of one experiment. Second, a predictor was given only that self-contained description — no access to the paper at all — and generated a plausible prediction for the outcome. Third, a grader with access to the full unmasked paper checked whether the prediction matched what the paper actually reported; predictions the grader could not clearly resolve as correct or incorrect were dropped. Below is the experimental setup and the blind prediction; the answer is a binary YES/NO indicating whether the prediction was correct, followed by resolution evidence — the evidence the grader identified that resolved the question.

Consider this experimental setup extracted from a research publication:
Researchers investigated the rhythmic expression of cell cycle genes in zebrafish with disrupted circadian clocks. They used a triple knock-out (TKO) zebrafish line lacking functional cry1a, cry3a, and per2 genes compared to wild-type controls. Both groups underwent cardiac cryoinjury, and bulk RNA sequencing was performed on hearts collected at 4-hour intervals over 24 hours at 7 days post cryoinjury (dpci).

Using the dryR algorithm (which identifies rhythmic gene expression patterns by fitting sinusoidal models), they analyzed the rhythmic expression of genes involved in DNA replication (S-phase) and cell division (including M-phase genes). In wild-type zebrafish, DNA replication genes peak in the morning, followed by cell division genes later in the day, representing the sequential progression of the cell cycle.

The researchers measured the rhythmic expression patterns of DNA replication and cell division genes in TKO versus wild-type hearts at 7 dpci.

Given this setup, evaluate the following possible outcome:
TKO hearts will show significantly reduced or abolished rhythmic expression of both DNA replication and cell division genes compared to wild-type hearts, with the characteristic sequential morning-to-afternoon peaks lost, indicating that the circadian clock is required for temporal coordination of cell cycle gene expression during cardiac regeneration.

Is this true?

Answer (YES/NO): NO